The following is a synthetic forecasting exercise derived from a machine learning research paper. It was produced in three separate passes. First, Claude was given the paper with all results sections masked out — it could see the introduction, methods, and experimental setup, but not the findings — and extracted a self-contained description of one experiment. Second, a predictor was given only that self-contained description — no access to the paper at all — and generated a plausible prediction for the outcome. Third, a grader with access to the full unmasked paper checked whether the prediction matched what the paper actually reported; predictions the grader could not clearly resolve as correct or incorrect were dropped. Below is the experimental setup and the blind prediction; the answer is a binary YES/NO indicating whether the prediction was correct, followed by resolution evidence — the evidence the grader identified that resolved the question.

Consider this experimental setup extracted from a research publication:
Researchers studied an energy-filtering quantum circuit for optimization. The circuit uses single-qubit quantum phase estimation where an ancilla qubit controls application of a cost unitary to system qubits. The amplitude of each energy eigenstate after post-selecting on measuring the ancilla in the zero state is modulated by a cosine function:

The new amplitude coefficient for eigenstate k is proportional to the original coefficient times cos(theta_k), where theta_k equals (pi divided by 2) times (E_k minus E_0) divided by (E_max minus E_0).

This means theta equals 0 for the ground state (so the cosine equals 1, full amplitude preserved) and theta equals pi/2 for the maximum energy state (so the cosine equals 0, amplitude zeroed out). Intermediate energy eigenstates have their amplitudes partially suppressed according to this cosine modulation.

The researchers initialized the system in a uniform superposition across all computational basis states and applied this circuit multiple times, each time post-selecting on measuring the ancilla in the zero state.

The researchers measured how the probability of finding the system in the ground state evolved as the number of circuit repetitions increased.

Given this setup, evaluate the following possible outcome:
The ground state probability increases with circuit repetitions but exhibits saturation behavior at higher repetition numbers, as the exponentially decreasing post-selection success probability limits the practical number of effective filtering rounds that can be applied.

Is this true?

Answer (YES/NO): NO